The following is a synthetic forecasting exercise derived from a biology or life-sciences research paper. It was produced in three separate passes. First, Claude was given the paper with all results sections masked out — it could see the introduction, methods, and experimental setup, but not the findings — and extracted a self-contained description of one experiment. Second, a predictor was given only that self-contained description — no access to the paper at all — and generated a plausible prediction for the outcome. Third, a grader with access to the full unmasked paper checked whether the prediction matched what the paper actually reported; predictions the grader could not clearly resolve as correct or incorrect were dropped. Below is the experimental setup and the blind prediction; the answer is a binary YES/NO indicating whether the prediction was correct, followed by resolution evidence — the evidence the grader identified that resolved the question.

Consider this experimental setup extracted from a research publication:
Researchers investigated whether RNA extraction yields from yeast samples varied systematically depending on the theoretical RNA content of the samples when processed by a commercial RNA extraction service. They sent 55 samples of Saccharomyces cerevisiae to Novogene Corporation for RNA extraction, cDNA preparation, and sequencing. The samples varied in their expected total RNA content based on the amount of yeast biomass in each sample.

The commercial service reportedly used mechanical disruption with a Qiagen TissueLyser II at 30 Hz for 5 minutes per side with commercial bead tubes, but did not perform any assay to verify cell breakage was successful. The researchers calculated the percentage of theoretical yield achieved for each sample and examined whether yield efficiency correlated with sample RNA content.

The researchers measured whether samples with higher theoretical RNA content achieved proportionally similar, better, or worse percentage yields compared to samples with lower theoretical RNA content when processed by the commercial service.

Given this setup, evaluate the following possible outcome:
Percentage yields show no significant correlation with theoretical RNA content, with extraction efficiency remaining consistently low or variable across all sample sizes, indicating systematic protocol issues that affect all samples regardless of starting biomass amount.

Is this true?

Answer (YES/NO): NO